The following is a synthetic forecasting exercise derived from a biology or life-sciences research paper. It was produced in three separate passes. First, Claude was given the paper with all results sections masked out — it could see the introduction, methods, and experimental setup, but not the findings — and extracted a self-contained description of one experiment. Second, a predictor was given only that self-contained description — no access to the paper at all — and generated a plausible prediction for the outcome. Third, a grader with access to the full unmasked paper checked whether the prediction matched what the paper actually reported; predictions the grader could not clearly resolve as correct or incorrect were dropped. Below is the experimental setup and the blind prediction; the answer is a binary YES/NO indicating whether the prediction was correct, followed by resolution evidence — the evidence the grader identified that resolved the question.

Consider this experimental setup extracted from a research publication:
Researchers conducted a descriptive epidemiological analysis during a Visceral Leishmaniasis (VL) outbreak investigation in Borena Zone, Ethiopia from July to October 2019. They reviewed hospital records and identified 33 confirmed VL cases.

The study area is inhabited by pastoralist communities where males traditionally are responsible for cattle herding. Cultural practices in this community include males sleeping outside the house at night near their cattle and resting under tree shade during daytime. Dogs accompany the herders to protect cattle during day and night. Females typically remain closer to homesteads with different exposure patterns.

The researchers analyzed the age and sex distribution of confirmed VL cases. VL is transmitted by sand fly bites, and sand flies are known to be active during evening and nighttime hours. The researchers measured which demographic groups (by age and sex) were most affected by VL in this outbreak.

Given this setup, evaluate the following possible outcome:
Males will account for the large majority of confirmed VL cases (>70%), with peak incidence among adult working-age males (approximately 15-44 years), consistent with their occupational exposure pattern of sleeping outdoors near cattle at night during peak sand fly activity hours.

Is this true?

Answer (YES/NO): YES